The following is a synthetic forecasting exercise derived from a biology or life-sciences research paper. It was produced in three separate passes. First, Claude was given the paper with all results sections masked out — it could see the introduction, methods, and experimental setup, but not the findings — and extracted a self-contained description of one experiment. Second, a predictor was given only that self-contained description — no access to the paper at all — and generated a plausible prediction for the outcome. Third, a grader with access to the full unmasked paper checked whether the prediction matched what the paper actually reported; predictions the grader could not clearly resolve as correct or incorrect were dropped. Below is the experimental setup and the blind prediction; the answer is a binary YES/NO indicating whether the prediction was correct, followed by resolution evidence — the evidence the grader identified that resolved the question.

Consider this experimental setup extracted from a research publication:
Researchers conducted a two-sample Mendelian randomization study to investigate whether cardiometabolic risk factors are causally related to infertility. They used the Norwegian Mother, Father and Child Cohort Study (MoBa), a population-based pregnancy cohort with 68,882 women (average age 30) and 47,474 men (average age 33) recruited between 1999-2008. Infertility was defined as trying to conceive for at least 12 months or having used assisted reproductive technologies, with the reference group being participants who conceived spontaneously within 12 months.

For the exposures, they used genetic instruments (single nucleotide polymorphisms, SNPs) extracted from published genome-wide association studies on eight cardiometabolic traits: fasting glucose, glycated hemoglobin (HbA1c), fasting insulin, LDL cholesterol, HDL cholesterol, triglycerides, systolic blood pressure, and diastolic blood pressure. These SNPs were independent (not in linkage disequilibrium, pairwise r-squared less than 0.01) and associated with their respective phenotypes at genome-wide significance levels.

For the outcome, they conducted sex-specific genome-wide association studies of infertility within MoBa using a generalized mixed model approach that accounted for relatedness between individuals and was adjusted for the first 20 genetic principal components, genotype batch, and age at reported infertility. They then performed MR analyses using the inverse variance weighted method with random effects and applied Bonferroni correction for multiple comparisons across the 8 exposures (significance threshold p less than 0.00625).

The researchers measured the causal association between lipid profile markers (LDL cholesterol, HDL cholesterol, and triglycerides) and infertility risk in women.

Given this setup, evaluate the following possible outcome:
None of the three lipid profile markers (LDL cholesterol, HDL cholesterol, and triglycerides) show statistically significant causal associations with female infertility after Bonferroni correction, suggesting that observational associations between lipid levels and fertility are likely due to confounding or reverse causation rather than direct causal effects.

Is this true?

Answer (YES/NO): YES